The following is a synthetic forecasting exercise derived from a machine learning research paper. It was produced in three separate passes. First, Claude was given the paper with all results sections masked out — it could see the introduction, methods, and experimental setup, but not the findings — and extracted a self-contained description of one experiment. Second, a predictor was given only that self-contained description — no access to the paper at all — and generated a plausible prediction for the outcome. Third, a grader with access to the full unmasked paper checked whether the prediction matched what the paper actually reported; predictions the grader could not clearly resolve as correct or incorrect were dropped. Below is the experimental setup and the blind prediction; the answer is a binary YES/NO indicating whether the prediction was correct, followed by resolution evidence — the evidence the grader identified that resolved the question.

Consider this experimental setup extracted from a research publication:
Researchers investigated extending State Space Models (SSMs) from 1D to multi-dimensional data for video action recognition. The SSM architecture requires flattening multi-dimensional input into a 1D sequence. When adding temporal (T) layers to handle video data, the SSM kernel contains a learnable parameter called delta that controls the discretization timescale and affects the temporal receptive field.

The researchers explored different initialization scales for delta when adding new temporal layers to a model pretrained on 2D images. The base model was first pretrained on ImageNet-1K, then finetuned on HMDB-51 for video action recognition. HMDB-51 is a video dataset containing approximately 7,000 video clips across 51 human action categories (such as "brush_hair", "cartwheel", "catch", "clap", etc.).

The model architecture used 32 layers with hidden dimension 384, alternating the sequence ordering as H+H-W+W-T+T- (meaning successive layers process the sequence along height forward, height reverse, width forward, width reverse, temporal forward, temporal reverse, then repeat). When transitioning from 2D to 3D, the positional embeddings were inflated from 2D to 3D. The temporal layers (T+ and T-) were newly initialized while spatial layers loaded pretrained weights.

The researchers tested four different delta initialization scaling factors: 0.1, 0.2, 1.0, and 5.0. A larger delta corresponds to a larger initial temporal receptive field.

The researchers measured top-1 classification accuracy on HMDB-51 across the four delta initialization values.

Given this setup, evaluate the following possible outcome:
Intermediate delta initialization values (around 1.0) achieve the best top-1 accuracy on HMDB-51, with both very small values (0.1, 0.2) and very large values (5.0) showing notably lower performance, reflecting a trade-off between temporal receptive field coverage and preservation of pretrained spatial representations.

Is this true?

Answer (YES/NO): YES